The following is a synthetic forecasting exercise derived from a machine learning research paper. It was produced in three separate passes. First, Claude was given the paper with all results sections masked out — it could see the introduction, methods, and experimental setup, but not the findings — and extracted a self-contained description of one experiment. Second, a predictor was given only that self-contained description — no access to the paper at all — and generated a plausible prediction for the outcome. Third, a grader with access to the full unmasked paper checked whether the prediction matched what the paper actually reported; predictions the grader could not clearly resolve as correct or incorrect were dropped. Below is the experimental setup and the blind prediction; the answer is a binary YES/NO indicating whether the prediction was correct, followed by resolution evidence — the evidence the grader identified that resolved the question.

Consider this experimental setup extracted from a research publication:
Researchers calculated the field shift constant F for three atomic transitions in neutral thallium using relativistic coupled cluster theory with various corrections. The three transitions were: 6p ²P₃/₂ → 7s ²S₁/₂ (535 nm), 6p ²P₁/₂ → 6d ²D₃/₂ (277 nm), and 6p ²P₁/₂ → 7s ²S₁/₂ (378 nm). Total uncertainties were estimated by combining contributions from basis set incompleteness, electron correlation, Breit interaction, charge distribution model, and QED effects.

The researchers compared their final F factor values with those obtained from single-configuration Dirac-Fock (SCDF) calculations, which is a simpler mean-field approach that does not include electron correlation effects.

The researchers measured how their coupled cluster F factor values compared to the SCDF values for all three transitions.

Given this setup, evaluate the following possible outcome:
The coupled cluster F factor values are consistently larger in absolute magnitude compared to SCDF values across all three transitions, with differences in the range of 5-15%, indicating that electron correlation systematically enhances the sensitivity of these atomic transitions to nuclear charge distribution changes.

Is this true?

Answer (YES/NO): NO